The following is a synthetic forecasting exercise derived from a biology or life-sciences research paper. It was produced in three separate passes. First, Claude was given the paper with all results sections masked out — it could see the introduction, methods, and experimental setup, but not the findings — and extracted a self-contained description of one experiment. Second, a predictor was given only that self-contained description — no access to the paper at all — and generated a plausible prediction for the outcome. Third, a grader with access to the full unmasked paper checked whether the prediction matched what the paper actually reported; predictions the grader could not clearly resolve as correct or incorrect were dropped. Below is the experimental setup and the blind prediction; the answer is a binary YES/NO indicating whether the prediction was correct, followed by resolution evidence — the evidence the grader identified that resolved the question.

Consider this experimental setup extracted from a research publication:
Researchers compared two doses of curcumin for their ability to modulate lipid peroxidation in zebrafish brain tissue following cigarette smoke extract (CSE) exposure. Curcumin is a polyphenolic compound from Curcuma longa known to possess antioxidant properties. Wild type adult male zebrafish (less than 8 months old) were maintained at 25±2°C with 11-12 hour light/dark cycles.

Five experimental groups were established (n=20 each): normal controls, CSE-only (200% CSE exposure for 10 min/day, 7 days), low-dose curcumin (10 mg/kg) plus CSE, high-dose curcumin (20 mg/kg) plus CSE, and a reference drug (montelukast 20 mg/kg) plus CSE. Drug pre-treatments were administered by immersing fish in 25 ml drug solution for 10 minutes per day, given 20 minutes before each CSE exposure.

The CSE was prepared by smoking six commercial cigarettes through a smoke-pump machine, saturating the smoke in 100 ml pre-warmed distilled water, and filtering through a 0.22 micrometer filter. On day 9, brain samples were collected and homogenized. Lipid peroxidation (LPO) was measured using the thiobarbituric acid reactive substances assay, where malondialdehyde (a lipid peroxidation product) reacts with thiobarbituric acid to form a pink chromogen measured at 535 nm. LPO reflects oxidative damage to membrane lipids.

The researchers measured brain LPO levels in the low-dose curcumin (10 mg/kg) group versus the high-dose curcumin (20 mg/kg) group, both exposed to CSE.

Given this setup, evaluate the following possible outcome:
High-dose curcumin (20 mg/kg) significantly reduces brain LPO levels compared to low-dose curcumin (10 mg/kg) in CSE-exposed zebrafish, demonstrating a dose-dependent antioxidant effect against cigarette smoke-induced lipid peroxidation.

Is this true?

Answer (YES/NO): YES